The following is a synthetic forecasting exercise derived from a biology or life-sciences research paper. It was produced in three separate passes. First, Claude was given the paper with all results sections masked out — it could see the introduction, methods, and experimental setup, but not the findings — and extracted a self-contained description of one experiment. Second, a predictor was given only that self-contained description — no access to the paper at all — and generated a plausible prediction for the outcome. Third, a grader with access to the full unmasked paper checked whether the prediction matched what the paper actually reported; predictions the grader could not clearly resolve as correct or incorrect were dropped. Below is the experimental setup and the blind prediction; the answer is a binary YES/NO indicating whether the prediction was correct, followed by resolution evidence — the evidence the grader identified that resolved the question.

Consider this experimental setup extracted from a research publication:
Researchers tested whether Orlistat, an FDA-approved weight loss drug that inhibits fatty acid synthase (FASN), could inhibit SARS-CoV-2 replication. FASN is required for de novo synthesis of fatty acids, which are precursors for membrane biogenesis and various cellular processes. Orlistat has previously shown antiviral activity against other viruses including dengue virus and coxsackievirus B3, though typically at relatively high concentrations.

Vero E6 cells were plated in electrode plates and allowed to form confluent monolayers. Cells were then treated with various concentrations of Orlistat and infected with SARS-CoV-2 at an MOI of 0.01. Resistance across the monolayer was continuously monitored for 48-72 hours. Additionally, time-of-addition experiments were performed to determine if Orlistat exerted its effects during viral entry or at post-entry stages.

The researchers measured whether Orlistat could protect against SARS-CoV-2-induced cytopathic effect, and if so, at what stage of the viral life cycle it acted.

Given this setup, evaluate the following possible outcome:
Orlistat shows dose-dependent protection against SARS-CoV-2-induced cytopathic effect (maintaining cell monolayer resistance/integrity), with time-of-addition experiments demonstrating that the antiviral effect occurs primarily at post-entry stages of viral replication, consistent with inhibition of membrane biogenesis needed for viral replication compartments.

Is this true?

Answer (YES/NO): YES